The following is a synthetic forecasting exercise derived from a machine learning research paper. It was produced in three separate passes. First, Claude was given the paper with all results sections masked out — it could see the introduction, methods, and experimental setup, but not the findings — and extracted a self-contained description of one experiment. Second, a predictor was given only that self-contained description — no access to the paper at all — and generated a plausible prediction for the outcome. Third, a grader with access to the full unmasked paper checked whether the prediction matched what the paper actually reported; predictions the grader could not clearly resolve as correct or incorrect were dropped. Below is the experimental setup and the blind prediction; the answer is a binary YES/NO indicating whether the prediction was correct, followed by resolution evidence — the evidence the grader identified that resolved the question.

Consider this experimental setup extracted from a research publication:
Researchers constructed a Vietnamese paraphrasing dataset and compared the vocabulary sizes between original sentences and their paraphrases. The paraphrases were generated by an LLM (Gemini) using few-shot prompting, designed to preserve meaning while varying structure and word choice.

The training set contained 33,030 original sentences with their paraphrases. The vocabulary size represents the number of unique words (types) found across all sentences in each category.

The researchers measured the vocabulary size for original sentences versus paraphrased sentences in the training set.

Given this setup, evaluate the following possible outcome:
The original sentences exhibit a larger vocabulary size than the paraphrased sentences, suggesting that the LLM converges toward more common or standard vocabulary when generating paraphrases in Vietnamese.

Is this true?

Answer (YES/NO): NO